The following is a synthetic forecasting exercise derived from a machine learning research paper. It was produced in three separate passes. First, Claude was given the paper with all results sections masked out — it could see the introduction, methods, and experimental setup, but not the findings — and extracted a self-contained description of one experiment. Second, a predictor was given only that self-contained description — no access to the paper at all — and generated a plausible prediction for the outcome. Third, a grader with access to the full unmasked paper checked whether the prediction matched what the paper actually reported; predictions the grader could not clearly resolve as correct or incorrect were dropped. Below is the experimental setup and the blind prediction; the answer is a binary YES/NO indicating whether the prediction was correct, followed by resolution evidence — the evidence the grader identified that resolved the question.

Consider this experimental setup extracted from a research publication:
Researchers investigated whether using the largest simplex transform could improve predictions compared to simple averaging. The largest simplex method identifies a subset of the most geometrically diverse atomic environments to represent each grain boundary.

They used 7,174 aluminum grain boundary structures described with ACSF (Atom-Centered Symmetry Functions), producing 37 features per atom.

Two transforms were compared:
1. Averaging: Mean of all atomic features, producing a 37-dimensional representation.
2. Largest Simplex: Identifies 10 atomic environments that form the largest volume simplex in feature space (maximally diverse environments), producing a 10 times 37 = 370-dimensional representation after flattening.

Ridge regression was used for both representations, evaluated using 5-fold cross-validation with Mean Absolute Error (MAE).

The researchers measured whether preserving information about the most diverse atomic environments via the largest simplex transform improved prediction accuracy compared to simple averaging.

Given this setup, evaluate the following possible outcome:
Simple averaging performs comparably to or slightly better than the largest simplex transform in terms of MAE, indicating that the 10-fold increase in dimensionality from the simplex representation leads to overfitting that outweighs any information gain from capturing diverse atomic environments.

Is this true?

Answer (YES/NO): NO